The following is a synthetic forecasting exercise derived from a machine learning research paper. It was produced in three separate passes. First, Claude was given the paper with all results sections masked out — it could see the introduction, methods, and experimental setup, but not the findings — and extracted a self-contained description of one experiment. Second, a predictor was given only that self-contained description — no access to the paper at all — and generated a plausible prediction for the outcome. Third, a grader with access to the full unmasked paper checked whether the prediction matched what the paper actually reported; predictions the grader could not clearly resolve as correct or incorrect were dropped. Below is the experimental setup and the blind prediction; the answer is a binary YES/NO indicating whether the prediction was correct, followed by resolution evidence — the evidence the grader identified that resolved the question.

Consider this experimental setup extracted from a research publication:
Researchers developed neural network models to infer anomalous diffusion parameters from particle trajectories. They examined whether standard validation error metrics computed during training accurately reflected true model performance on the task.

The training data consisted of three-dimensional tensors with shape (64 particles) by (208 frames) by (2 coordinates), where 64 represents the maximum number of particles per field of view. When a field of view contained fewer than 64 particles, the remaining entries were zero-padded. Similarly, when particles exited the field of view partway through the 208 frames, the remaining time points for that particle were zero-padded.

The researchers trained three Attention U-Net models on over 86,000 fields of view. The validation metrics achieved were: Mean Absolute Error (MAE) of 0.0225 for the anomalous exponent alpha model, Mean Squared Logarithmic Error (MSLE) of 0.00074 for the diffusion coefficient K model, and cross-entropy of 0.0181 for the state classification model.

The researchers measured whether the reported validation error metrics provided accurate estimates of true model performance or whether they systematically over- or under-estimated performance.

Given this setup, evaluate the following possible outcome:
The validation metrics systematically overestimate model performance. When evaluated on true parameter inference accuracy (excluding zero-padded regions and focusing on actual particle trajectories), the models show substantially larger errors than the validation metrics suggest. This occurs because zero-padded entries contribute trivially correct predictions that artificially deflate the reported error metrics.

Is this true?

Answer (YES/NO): NO